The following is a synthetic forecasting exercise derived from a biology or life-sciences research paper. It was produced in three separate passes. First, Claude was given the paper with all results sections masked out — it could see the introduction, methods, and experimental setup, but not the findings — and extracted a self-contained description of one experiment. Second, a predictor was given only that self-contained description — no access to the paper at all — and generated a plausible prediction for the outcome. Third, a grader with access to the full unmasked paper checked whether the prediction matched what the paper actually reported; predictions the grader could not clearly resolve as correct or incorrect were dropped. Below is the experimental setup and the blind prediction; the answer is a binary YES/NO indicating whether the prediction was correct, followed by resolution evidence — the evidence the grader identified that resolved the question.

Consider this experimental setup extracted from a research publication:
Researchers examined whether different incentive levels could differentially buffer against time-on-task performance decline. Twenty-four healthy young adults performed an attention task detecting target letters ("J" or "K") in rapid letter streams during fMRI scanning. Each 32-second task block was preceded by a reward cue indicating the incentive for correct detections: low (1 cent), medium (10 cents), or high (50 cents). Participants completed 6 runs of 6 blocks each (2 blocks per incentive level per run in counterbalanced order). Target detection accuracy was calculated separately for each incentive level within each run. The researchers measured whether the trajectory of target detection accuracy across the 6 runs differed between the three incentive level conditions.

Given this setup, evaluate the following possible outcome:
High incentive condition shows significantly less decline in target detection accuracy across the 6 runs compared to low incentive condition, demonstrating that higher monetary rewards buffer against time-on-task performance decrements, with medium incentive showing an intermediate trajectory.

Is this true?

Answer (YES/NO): NO